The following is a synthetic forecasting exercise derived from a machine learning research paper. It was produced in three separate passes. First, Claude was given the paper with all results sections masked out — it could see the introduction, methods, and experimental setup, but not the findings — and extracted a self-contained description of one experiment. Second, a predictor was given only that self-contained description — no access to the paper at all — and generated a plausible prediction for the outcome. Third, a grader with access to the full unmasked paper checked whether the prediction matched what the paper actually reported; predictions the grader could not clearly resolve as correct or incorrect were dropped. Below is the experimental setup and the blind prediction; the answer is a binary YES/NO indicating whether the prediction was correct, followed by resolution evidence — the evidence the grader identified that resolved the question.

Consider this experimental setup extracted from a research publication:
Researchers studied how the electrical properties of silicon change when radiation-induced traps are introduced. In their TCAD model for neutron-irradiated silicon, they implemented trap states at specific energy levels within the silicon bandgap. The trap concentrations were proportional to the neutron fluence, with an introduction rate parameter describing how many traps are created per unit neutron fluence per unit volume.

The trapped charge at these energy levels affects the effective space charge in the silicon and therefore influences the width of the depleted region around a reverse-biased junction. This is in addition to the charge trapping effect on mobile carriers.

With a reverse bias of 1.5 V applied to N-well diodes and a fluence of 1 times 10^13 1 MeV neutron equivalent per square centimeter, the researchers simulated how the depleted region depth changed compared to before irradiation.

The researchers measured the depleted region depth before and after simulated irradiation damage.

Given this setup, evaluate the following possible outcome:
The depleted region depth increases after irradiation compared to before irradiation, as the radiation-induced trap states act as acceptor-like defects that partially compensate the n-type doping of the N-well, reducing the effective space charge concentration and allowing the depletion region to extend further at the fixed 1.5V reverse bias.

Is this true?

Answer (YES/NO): NO